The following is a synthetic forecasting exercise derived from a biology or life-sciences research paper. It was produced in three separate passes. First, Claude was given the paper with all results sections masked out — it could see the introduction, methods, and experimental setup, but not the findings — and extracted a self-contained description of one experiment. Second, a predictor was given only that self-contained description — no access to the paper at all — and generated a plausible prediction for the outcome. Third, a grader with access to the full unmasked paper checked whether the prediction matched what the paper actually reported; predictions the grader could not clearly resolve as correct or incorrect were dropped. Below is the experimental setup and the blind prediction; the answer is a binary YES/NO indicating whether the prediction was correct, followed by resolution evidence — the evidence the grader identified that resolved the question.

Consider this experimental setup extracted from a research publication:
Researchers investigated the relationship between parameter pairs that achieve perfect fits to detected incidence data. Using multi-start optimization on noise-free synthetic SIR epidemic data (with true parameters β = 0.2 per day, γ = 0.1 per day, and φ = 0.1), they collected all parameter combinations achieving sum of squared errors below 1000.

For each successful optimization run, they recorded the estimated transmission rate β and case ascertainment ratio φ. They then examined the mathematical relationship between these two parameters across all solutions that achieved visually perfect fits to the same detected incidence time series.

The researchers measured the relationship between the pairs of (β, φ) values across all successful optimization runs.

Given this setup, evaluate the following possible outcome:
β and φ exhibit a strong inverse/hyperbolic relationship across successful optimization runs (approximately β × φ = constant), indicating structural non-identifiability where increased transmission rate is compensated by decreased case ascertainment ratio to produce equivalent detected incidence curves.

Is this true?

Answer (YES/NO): NO